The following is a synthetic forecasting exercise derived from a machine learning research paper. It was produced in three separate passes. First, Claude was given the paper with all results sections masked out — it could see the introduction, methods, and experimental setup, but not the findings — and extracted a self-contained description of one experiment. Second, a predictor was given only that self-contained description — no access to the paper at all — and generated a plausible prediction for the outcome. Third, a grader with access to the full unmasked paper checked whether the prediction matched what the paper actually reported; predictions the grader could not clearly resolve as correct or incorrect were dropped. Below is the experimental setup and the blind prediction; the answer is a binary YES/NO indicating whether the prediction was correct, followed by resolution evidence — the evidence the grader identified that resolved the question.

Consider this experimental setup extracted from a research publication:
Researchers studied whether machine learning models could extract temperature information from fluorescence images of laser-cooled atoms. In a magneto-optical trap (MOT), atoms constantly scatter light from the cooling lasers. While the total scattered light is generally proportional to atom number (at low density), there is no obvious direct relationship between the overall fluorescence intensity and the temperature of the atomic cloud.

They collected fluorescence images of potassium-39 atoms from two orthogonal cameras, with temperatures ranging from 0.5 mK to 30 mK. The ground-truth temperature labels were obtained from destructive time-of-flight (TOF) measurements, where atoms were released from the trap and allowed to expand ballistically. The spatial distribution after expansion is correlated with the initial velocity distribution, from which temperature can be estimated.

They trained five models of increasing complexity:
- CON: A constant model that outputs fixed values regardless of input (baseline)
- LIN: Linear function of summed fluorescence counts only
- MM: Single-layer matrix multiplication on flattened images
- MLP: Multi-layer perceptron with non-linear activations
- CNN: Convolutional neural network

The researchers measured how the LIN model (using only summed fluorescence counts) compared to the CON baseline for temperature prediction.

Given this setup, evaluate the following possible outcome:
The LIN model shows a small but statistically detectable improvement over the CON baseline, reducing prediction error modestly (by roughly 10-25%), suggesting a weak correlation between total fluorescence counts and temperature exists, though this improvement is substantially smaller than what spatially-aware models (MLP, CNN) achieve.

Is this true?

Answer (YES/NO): NO